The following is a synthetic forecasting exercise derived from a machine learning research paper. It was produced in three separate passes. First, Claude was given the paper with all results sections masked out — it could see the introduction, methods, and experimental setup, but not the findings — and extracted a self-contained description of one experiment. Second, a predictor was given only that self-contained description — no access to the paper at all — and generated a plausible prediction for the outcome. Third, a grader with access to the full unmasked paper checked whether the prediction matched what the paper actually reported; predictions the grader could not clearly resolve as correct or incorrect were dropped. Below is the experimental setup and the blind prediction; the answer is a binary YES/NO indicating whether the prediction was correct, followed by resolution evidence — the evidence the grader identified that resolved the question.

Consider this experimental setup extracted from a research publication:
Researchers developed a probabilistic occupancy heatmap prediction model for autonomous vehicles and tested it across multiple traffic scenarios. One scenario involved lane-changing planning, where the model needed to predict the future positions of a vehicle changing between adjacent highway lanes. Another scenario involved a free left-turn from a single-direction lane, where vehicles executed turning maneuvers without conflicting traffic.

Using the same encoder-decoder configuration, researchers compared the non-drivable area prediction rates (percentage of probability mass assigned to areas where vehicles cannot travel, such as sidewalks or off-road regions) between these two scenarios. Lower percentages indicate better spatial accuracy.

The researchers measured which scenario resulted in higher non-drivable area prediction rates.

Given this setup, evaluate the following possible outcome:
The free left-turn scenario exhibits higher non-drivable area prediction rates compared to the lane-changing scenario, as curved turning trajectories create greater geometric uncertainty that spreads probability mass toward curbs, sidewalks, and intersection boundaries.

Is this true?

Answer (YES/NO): YES